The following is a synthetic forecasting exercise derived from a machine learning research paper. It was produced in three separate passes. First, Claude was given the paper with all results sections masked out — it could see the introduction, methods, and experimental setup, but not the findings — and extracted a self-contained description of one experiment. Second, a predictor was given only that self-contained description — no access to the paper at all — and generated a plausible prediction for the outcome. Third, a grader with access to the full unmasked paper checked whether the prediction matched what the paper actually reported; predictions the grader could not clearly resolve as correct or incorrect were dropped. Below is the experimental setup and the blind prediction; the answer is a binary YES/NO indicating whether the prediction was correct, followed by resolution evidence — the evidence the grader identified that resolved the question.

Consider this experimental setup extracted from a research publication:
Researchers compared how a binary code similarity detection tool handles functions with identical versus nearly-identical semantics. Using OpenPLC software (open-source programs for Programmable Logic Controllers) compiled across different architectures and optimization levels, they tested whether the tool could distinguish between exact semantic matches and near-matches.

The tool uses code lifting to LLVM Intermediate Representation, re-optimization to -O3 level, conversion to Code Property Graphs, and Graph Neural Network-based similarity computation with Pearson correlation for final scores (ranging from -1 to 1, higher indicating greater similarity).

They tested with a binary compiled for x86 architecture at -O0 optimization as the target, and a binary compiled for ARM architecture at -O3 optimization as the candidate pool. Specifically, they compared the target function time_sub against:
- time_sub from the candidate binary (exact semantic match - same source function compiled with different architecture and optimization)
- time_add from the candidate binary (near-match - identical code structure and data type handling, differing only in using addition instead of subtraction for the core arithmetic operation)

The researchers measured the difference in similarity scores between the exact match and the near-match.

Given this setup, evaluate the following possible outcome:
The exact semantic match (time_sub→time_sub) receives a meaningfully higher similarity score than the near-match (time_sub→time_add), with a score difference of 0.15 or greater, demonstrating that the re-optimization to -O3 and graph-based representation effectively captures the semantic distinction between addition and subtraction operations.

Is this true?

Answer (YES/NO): NO